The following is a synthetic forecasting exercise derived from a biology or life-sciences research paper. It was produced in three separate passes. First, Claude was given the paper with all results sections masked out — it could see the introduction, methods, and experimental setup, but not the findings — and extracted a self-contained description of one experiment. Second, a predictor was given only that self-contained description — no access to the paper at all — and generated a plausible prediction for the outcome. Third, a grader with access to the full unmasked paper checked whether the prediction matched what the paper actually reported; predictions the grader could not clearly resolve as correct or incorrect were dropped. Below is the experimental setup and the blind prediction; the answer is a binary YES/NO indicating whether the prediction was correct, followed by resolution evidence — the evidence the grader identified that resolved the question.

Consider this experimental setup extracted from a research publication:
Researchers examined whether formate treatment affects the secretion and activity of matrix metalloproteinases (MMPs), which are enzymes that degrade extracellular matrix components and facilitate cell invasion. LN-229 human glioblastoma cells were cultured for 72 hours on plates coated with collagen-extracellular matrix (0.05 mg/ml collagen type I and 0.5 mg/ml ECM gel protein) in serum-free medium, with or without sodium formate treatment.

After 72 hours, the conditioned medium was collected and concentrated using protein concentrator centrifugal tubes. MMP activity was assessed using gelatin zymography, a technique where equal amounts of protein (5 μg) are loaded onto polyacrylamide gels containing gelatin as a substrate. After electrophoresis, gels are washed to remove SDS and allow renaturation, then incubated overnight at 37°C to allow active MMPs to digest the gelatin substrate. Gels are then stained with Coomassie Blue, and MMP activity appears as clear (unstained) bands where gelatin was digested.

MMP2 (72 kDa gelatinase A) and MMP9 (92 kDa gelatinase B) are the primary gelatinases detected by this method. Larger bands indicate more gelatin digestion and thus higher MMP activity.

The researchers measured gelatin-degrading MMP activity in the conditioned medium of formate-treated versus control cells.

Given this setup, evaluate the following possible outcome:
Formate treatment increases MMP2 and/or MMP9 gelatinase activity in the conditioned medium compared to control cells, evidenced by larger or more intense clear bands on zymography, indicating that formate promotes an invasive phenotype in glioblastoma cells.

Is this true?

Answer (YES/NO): YES